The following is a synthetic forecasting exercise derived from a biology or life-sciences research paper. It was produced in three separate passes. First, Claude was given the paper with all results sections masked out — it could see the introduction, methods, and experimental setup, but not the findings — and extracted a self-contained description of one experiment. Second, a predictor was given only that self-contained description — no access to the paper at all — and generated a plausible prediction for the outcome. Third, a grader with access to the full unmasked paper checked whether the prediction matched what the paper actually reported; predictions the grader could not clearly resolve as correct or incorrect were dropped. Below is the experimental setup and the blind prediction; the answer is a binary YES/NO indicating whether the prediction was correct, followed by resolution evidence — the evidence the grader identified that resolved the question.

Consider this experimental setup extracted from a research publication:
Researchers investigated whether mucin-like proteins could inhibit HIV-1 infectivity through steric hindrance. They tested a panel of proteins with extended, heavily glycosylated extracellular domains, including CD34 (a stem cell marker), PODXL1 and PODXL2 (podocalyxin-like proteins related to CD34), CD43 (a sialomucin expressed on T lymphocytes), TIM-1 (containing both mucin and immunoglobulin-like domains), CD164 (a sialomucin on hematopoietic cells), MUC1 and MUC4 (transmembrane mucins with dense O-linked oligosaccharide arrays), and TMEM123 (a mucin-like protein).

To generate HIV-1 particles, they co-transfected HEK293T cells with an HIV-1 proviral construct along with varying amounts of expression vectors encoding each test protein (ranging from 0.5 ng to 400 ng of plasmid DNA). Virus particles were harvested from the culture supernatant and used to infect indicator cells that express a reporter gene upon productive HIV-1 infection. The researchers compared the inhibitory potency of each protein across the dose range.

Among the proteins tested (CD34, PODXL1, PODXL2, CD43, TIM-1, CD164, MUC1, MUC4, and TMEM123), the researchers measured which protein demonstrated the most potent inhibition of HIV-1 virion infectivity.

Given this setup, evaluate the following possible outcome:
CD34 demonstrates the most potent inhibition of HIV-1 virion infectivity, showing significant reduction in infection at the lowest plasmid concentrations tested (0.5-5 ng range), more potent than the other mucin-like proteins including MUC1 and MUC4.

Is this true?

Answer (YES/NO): YES